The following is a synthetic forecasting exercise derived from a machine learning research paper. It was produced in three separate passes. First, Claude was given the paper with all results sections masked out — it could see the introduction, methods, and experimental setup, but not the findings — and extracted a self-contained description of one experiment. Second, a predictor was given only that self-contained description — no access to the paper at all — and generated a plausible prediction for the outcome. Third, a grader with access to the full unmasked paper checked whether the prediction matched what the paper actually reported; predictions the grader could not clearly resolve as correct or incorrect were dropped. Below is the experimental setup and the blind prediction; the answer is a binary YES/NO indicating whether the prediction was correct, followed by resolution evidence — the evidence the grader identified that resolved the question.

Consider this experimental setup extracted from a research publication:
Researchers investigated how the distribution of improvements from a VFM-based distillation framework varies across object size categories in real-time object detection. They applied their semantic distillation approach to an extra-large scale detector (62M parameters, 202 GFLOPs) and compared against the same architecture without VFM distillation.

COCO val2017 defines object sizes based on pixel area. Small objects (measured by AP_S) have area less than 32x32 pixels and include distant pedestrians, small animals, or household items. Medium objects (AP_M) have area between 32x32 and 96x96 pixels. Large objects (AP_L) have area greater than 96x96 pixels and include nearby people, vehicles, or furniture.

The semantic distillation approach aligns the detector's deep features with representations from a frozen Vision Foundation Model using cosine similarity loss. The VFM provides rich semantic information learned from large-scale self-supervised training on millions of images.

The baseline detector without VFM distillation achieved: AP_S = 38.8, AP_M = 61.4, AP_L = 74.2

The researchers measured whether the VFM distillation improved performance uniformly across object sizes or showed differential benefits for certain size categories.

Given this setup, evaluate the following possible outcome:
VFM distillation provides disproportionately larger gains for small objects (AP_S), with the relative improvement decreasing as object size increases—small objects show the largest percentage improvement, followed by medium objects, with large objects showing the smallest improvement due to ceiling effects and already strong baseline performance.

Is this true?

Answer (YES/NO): NO